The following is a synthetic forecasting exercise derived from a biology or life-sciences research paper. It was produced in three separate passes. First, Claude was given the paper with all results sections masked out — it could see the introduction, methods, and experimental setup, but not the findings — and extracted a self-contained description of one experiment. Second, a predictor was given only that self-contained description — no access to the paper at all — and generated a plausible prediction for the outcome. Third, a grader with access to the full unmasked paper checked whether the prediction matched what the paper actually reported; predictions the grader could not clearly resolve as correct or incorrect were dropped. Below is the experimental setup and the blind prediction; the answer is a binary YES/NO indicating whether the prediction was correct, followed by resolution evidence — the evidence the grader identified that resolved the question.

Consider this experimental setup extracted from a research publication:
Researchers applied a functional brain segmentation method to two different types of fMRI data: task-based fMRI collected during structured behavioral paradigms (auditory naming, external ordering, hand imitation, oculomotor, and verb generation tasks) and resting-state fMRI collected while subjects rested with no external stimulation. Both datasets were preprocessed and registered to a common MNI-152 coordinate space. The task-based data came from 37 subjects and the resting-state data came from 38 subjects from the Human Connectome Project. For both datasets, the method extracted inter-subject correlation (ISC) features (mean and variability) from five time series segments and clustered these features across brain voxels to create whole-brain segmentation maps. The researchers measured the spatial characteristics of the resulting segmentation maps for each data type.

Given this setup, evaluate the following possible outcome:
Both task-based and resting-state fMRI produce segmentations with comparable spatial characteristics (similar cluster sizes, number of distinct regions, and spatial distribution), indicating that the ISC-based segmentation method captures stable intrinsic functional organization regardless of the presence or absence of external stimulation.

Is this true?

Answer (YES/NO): NO